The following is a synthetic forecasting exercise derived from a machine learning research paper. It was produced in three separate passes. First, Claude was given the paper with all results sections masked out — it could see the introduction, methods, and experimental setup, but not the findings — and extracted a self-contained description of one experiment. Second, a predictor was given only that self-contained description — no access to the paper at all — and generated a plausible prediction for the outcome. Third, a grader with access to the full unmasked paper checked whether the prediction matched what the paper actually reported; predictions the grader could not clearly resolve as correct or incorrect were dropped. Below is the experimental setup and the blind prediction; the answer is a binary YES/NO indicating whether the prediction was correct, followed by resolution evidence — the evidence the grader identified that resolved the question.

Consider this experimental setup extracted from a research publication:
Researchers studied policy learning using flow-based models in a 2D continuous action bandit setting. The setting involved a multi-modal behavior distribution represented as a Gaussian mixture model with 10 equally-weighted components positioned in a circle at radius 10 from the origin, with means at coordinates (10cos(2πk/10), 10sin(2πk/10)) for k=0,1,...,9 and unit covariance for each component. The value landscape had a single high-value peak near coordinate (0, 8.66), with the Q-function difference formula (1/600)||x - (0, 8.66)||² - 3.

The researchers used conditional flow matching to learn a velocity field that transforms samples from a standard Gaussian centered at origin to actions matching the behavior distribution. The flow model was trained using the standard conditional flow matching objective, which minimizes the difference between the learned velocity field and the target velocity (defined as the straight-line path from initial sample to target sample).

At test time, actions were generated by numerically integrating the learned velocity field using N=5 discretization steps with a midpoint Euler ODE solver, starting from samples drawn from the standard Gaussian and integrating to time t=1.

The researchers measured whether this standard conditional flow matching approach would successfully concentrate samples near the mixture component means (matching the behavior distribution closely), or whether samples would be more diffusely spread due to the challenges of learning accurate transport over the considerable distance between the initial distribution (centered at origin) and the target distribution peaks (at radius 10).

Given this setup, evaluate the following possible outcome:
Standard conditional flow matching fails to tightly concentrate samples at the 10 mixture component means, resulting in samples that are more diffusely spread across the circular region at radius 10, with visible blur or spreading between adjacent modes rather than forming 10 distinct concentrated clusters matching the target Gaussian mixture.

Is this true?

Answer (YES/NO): YES